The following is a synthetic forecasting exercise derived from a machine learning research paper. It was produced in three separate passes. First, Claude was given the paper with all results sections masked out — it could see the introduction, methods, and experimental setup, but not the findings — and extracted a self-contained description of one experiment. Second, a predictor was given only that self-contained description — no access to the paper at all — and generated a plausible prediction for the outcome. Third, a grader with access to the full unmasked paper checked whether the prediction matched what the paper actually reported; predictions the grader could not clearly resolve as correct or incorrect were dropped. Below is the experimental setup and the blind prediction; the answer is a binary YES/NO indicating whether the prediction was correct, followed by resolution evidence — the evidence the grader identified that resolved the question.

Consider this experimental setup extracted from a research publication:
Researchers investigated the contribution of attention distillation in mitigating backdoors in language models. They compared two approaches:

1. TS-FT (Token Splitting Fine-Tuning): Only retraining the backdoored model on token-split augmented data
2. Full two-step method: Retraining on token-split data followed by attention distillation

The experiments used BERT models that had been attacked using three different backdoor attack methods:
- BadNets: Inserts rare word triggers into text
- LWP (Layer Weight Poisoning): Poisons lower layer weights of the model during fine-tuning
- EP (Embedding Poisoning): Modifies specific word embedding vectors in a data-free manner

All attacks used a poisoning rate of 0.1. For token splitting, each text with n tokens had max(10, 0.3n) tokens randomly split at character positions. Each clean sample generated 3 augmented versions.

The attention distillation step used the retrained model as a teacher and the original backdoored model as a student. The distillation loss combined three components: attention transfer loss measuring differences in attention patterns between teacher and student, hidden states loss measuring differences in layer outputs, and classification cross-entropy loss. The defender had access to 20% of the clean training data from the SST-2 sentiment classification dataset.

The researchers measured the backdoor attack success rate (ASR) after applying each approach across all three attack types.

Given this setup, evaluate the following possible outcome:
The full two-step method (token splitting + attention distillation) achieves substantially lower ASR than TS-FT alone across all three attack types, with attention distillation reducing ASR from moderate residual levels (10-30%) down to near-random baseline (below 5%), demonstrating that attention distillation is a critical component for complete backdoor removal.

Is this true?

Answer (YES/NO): NO